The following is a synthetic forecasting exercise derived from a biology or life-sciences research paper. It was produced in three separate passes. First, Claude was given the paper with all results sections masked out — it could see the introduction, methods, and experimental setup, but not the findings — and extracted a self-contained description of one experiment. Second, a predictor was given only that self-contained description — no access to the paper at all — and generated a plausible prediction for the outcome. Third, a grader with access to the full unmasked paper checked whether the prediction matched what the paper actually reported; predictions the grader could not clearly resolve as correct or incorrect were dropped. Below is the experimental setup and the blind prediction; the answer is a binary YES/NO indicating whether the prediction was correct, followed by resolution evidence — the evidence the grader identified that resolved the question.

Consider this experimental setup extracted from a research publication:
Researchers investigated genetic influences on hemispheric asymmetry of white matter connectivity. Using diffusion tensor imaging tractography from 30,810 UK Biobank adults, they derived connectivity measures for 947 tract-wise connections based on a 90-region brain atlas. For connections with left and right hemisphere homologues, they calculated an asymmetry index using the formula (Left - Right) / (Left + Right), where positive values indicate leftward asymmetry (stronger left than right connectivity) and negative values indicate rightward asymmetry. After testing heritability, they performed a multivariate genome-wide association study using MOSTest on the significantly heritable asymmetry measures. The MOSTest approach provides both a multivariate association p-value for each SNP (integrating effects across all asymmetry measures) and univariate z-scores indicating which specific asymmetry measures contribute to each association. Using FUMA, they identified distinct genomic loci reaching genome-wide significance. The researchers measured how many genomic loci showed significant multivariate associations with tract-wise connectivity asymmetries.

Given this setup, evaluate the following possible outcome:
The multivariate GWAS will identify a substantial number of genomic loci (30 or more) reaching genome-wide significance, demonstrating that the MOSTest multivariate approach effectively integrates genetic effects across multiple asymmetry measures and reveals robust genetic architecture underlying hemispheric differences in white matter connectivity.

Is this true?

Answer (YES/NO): NO